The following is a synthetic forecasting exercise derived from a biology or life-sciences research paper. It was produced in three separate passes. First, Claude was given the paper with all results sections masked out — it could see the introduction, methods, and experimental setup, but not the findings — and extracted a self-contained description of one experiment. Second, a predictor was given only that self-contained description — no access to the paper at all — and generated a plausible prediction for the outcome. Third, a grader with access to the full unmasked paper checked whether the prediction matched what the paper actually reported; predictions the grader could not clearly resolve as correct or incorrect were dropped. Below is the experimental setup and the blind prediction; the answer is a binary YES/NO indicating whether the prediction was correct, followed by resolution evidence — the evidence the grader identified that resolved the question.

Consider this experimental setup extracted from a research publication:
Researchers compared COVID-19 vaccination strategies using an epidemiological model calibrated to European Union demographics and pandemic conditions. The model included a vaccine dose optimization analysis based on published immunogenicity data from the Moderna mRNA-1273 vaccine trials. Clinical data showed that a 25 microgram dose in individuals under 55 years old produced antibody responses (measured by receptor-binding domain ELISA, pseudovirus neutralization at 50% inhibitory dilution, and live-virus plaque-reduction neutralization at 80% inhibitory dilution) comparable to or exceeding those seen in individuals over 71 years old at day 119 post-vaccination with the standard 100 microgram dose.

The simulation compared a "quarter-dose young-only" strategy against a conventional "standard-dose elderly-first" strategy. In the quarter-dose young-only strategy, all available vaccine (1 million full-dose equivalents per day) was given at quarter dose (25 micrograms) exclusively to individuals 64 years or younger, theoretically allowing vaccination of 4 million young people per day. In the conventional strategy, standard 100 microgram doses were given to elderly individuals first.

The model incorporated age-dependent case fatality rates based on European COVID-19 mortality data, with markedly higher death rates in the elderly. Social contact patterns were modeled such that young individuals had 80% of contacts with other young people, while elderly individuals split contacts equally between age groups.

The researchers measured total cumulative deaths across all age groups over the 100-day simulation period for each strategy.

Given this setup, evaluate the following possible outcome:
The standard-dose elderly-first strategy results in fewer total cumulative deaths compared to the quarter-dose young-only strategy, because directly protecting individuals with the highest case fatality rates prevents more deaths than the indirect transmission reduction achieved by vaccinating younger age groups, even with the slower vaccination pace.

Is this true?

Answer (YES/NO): NO